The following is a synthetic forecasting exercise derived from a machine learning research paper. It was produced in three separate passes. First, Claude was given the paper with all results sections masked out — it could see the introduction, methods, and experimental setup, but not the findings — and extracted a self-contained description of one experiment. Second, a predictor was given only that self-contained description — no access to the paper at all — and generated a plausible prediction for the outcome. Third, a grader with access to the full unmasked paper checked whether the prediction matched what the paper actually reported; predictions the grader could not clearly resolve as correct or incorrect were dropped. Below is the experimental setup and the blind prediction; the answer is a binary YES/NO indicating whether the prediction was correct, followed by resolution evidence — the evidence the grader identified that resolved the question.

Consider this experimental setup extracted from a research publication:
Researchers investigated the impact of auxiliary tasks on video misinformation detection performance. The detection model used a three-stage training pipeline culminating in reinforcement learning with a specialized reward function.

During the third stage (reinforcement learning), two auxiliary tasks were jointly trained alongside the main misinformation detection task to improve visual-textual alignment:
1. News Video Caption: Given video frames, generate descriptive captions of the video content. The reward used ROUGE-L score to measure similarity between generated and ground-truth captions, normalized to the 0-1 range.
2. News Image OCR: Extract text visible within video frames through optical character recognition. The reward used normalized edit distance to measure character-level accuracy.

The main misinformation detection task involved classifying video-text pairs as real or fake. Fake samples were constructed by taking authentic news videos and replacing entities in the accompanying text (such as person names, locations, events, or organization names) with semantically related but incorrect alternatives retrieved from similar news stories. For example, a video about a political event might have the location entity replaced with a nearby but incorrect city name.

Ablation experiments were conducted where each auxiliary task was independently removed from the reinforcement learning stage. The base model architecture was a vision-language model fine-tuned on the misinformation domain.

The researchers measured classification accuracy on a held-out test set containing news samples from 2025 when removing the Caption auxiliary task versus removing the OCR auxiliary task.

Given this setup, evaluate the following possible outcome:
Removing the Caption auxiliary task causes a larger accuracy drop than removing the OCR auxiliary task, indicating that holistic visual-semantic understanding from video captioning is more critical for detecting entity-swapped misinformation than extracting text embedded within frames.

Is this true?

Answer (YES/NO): YES